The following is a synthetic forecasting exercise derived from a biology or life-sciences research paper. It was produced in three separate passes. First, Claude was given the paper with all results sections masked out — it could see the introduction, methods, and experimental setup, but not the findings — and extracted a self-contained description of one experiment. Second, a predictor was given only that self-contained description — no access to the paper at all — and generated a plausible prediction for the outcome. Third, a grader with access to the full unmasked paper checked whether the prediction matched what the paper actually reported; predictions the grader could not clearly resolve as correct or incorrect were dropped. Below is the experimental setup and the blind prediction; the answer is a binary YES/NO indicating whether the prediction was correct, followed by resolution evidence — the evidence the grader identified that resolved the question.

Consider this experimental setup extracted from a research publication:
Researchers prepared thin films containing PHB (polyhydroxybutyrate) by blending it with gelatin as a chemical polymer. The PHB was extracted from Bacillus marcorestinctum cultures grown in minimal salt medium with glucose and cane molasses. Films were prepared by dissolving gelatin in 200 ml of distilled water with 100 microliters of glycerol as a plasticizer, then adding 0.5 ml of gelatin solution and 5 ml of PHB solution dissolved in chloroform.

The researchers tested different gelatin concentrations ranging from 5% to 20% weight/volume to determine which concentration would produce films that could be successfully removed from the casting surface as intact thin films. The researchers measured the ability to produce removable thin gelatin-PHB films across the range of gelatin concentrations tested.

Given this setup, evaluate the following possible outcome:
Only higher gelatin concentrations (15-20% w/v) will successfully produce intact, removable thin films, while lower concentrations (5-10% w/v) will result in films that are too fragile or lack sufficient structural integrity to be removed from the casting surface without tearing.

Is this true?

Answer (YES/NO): NO